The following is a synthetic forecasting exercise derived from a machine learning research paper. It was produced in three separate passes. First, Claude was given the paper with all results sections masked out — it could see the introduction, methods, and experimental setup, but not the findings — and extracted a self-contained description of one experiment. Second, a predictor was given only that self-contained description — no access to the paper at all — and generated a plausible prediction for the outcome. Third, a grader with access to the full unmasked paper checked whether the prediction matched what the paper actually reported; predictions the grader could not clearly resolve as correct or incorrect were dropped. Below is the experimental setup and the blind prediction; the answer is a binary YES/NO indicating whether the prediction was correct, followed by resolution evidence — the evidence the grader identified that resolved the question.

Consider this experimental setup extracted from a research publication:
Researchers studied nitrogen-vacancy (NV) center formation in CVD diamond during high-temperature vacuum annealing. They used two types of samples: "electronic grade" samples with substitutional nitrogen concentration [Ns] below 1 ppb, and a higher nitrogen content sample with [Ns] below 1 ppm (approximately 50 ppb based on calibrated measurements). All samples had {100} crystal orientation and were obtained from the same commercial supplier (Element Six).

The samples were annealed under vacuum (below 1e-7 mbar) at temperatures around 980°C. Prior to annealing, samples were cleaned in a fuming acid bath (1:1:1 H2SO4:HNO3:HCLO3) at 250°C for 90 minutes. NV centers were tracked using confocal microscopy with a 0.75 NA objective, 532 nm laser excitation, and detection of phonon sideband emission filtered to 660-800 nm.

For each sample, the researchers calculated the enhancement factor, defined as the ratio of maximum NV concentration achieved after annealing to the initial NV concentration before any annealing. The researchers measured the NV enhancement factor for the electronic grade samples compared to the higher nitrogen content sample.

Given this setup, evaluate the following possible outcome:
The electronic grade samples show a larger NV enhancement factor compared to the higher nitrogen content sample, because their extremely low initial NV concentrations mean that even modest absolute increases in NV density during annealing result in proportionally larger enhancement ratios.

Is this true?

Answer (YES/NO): NO